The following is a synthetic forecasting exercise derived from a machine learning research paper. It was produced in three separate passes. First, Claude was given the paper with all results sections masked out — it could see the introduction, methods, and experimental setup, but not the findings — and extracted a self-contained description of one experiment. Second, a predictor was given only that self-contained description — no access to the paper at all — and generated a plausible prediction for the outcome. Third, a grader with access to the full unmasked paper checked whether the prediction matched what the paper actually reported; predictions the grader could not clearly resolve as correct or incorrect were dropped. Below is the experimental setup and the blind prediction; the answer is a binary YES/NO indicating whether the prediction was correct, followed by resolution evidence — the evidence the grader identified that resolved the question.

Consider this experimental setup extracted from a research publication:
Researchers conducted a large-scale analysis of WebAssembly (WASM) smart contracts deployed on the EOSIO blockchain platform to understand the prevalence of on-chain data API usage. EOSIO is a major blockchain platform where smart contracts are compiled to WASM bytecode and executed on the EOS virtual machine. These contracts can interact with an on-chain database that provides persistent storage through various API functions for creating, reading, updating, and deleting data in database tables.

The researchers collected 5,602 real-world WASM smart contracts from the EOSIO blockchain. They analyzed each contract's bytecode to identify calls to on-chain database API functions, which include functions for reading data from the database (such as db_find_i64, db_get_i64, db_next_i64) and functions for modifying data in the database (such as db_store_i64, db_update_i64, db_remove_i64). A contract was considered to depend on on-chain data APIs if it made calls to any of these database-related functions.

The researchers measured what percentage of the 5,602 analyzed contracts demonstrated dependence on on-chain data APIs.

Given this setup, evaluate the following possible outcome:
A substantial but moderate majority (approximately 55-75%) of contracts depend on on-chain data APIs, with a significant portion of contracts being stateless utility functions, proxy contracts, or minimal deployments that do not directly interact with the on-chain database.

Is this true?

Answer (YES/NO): YES